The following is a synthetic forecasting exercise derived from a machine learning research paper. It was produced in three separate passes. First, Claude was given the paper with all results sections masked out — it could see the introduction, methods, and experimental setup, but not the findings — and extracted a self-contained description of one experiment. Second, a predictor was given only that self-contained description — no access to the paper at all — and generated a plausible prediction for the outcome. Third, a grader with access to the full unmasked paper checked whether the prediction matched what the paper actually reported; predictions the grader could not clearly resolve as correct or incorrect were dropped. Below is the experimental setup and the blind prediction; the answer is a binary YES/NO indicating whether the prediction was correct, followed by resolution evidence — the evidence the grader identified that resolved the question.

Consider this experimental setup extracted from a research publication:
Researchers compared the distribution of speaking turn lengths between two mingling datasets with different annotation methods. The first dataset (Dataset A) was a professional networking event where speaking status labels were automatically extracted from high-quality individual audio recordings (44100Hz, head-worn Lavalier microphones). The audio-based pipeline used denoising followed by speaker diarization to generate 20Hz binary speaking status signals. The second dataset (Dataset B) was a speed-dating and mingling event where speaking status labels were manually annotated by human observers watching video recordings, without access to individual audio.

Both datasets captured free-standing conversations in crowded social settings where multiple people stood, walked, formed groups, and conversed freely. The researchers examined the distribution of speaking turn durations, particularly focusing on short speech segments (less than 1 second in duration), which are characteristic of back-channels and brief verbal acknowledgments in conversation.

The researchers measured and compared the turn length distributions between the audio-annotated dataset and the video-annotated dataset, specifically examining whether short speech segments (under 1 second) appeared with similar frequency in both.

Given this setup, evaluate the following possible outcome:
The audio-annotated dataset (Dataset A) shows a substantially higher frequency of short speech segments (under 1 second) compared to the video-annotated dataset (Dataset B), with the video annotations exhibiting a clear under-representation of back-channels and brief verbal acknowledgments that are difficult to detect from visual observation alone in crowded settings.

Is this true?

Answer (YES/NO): YES